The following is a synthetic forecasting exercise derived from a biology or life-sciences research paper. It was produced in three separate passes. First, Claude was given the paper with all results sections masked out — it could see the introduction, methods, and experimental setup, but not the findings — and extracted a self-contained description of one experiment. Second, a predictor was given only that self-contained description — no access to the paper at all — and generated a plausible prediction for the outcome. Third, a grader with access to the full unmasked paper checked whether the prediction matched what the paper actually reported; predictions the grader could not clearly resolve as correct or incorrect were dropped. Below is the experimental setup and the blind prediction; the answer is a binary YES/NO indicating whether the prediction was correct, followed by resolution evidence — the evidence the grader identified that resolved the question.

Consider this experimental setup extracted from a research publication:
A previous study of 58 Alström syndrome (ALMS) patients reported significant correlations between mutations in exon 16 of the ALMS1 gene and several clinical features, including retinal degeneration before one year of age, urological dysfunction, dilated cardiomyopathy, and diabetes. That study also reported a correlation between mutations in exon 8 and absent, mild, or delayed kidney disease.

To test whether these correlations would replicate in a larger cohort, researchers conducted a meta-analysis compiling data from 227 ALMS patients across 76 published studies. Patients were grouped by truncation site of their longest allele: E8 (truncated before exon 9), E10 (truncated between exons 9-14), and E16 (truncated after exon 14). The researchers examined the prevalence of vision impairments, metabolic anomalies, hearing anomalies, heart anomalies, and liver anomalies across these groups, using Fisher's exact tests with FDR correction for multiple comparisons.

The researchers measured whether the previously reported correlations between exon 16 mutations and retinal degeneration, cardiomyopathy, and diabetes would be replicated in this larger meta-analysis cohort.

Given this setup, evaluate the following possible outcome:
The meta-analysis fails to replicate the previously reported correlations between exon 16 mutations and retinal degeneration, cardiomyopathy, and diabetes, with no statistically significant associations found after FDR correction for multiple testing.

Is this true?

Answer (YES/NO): YES